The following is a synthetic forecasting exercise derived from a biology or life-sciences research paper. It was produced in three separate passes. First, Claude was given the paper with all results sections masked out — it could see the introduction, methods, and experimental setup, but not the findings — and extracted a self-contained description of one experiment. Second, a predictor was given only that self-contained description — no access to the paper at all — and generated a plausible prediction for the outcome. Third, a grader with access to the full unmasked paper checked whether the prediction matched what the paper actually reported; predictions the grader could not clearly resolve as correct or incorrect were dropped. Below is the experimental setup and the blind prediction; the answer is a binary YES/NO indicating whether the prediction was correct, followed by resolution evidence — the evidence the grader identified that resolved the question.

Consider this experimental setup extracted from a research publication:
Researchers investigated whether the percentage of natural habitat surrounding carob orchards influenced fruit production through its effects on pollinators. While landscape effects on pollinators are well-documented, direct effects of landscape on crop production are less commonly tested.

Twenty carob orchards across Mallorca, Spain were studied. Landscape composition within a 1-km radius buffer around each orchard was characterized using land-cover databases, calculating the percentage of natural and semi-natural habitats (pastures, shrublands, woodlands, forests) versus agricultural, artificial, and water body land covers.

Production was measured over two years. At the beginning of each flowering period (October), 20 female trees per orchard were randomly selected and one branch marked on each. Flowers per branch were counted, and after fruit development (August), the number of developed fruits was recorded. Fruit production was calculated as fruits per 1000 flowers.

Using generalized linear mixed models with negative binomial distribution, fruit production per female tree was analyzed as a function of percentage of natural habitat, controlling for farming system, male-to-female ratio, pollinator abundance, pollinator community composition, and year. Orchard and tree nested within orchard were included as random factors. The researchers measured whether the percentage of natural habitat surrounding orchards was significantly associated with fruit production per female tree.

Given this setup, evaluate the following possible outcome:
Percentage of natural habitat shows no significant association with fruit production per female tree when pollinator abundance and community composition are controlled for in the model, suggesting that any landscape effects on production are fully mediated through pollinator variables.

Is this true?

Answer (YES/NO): YES